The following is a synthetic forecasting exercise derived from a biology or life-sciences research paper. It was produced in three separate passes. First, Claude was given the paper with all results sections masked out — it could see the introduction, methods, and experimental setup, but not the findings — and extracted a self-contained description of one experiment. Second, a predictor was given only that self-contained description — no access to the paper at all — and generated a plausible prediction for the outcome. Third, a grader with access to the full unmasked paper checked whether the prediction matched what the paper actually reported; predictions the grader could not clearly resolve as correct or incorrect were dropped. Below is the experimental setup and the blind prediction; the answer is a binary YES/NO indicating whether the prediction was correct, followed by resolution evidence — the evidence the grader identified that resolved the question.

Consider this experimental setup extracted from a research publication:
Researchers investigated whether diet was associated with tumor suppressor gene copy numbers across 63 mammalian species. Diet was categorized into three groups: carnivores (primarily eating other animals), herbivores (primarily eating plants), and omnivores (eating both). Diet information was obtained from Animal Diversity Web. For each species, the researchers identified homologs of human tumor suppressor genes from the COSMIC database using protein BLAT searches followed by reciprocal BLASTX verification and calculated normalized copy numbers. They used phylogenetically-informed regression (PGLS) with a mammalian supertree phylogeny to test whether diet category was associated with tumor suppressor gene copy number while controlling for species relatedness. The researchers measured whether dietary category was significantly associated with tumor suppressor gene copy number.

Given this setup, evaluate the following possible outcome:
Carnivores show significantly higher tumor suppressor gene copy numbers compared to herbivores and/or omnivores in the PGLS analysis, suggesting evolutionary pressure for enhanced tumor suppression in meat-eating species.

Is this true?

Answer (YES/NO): NO